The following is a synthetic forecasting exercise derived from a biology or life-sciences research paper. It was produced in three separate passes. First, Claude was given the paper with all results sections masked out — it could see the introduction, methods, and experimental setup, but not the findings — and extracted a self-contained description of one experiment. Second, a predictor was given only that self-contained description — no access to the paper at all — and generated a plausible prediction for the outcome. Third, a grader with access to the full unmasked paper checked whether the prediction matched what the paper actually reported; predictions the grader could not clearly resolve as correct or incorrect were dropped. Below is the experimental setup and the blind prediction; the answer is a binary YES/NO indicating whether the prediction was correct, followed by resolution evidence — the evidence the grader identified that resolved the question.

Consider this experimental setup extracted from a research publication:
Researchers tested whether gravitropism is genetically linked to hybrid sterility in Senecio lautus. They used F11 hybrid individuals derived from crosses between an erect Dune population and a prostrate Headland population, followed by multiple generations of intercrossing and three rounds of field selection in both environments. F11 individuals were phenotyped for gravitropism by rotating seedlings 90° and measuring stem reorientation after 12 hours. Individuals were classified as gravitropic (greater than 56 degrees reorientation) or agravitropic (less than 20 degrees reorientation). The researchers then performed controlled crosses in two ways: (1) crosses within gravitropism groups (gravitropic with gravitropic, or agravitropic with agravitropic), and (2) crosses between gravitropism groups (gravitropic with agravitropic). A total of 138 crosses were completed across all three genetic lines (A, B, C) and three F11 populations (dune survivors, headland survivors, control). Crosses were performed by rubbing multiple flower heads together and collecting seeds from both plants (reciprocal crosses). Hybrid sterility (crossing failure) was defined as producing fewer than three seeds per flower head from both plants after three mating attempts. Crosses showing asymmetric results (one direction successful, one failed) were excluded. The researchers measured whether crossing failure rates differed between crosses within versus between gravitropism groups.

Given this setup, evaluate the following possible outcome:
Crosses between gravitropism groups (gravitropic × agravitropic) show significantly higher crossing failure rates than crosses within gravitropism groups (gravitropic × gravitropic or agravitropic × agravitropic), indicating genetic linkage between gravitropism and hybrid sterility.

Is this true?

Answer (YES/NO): YES